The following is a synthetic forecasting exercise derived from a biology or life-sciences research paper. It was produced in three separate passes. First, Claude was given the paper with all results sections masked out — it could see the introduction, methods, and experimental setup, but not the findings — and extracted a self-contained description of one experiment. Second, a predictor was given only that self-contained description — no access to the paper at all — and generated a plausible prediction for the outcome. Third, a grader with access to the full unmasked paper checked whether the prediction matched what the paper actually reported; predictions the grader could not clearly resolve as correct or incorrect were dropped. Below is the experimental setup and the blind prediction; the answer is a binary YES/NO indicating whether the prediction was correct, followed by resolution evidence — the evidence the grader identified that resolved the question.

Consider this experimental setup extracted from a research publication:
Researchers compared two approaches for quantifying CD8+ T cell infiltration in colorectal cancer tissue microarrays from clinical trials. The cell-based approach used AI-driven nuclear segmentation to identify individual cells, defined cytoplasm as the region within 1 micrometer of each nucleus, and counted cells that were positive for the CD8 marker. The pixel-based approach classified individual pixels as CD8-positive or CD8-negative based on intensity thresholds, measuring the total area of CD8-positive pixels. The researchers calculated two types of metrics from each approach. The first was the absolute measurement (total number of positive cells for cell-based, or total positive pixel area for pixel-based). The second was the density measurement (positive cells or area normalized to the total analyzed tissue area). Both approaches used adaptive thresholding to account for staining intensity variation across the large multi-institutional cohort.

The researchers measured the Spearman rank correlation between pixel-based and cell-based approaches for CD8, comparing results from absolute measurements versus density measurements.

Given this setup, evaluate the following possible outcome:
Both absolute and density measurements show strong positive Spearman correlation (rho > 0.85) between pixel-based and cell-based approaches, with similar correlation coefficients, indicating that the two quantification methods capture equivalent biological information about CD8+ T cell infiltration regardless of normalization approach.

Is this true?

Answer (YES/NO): YES